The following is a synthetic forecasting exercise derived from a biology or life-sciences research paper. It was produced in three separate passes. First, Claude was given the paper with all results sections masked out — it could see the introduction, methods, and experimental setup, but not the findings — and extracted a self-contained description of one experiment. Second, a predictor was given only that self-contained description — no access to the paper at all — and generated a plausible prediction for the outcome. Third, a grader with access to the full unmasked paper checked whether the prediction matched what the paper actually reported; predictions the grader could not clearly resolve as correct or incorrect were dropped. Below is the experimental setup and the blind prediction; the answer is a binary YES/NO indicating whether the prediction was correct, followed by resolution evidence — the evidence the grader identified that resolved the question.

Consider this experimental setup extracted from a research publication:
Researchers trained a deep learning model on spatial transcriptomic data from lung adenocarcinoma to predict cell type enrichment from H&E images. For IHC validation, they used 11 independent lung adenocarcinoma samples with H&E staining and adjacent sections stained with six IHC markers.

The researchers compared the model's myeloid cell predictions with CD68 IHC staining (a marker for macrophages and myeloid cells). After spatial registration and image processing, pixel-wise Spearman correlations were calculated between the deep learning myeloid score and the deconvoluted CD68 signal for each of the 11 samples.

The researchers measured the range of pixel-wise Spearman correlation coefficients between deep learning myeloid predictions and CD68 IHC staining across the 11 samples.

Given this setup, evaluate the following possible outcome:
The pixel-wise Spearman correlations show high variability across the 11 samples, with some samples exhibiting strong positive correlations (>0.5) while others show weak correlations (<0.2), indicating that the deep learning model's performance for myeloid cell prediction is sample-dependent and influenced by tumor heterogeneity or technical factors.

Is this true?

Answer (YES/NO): YES